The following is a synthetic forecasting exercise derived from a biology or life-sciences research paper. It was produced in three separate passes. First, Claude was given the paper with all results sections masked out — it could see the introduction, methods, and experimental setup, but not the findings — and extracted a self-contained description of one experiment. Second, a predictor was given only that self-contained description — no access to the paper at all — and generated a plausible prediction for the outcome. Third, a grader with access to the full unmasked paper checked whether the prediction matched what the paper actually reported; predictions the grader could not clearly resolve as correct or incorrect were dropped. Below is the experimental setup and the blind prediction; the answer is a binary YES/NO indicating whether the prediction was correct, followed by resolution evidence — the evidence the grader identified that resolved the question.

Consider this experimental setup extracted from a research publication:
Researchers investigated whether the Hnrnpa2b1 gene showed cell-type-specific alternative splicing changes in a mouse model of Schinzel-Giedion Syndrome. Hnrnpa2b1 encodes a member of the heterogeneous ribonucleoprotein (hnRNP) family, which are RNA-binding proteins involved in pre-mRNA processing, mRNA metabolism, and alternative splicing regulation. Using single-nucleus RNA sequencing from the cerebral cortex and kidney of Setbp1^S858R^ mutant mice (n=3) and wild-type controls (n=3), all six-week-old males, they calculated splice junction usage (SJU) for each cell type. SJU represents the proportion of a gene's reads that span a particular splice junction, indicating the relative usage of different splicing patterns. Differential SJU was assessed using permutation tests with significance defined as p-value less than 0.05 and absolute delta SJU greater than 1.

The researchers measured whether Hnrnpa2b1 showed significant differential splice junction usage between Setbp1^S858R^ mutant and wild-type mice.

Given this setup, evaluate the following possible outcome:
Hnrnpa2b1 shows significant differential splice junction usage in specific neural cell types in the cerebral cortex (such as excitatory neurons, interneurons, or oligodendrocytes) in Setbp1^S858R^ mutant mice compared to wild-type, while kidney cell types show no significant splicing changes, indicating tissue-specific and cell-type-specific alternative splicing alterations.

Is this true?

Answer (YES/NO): NO